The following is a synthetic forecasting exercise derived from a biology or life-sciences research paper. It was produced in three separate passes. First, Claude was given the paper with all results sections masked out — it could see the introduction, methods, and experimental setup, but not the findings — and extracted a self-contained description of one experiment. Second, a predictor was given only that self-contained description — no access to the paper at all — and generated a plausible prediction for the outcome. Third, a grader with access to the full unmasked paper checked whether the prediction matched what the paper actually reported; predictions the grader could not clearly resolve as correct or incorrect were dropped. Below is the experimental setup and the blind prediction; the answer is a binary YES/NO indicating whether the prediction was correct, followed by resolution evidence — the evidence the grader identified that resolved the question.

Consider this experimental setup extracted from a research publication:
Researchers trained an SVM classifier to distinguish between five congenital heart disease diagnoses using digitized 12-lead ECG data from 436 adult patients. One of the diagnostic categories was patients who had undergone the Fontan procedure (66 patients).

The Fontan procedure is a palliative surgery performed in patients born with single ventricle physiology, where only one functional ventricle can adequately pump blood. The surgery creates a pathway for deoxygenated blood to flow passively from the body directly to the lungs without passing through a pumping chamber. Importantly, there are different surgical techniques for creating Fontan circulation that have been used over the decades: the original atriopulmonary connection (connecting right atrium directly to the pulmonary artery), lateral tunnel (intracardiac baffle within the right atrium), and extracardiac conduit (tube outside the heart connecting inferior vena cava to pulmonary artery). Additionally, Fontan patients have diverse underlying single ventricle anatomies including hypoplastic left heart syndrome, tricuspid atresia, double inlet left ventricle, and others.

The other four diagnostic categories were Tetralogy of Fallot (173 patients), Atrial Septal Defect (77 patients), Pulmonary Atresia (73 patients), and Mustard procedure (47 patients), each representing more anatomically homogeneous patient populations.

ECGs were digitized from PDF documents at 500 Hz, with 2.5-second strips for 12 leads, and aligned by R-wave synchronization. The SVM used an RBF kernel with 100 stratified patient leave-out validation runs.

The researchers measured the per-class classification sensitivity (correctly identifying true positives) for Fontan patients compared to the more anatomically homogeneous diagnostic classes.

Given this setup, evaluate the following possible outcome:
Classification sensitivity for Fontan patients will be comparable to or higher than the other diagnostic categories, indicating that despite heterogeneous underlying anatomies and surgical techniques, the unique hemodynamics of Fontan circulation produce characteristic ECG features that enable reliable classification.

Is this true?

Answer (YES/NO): NO